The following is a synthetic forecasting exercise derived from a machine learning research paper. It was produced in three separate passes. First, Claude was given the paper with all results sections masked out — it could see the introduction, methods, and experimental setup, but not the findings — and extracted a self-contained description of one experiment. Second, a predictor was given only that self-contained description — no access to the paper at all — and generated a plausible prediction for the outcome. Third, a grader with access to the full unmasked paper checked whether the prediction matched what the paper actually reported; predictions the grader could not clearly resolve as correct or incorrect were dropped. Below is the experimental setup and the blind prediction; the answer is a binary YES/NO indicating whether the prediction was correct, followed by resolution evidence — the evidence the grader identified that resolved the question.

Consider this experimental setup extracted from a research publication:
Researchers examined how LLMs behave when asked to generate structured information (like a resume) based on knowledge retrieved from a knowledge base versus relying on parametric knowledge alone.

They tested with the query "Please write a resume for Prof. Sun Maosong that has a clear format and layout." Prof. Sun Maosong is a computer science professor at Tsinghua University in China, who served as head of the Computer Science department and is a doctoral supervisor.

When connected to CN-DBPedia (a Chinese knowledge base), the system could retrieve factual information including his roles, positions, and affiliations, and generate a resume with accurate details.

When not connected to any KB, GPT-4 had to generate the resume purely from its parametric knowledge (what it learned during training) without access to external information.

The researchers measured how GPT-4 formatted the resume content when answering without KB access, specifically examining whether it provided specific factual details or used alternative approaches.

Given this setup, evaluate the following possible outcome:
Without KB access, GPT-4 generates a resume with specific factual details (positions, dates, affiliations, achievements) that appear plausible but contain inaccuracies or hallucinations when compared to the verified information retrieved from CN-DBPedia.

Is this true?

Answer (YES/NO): NO